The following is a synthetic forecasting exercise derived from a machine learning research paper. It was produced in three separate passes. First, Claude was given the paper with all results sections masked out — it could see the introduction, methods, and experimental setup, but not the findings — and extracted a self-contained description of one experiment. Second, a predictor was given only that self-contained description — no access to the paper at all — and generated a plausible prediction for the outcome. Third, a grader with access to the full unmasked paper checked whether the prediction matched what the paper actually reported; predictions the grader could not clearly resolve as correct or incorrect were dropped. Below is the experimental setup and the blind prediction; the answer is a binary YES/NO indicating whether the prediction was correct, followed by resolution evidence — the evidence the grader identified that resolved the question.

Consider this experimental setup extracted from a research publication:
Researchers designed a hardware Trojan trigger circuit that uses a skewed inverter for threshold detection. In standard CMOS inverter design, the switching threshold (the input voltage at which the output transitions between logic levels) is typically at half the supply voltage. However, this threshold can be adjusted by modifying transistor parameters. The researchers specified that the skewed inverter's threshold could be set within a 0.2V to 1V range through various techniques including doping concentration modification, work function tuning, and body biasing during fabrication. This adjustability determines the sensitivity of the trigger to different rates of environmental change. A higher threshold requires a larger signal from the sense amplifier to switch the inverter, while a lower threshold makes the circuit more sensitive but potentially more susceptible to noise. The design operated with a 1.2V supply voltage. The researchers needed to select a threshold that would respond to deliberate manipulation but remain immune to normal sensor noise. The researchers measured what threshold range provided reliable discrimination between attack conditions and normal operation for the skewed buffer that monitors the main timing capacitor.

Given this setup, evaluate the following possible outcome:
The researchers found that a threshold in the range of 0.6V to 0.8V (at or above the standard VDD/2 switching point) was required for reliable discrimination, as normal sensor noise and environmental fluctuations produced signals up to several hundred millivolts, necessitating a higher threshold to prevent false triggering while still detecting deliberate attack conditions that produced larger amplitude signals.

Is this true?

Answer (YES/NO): YES